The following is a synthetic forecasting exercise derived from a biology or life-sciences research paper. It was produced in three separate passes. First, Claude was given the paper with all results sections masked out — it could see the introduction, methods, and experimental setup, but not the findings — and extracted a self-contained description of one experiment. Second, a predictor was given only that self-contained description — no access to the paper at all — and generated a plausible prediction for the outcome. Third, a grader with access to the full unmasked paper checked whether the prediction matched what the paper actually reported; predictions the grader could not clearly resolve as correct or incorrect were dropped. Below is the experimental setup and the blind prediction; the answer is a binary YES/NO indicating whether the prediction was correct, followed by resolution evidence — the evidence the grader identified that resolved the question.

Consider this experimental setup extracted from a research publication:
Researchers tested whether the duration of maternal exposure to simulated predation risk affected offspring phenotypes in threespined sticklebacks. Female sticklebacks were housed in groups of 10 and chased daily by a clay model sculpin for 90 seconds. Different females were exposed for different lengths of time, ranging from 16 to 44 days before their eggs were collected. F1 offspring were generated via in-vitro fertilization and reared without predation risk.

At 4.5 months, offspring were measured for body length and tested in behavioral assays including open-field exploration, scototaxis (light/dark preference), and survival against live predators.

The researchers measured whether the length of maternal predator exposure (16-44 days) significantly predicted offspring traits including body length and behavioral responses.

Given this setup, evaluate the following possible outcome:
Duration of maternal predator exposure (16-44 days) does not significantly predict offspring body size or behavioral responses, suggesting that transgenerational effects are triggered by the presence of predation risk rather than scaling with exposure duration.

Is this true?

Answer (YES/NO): NO